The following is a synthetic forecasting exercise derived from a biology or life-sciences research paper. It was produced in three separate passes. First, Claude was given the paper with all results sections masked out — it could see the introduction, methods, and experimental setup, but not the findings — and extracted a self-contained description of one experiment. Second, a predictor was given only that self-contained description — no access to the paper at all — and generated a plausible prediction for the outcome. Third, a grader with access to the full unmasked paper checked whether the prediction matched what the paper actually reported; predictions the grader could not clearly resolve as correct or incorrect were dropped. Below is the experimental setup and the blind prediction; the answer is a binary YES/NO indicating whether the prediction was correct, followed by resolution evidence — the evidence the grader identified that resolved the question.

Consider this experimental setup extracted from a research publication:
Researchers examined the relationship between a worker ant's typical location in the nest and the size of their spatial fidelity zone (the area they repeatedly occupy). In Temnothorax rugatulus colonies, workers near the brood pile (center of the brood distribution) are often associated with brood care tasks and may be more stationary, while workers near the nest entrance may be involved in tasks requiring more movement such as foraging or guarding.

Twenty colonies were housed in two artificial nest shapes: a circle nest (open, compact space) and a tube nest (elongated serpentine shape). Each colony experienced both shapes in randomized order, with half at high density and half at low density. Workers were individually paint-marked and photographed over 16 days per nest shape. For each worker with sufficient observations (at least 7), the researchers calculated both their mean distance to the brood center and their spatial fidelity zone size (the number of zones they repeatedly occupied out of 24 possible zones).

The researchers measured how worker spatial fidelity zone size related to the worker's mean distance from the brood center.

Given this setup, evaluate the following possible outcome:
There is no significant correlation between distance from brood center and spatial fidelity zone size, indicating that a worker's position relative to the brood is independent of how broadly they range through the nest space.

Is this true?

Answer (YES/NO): YES